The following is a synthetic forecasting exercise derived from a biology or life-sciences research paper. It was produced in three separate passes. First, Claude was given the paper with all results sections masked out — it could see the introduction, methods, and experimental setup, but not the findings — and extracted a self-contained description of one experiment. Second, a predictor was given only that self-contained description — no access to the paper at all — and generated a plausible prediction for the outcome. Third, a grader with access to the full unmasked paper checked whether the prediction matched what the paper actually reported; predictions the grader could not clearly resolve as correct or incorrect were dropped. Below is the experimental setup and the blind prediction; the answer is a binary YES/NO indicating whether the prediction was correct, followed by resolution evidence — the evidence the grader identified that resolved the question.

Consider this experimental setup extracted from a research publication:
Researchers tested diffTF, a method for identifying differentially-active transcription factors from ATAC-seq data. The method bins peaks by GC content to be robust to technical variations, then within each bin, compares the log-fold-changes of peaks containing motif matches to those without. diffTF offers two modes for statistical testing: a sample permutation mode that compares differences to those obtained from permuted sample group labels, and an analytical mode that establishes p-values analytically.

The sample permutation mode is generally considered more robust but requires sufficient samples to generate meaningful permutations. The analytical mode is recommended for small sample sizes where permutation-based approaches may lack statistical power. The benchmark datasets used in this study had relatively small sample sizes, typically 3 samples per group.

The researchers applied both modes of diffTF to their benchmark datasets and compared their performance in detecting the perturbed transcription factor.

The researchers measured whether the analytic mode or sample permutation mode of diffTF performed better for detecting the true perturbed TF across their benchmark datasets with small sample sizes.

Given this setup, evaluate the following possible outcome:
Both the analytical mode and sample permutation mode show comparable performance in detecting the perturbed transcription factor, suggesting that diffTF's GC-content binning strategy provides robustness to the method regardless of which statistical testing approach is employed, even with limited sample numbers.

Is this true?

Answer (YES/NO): NO